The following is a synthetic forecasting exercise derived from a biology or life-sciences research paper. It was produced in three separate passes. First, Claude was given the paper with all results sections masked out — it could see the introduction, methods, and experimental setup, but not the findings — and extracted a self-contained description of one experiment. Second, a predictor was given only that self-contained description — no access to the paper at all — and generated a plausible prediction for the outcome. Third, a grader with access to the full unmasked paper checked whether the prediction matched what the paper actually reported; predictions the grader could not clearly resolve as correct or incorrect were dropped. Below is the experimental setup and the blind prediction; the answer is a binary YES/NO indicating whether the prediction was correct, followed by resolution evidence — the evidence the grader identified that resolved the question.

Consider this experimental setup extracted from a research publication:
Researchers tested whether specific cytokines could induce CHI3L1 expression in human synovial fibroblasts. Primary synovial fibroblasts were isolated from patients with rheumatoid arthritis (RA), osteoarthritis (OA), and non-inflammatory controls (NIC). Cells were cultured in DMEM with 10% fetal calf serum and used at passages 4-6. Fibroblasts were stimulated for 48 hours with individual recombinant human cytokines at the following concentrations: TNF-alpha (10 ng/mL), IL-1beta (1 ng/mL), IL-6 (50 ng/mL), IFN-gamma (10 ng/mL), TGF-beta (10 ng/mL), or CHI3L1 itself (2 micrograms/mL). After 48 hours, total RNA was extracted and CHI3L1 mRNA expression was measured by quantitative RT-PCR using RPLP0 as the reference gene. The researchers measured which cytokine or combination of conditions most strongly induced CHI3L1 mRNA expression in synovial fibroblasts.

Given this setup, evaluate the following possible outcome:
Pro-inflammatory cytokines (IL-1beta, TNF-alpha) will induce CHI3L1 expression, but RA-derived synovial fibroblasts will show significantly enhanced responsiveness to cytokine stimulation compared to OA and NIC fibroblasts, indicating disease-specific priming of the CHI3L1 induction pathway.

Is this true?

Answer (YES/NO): NO